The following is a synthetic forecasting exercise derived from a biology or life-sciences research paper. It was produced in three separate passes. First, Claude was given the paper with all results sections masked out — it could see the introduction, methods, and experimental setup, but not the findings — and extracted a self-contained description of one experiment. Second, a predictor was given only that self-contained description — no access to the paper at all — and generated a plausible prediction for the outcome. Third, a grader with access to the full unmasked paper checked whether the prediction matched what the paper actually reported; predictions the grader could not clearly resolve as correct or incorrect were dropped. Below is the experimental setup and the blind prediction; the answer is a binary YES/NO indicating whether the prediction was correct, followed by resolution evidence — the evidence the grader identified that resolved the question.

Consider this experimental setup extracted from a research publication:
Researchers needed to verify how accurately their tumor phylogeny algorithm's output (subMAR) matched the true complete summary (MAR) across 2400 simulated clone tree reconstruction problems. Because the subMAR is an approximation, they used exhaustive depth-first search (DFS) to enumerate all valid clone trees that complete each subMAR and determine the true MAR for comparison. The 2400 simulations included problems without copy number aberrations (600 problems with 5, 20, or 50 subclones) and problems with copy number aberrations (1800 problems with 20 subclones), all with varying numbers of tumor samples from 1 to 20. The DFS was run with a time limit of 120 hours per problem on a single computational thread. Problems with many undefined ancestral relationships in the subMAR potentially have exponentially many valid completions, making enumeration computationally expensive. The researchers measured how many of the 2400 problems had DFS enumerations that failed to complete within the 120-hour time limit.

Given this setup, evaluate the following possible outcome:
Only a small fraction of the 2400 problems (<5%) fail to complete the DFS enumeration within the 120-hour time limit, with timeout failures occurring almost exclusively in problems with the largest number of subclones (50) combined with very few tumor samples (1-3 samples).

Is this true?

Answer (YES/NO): NO